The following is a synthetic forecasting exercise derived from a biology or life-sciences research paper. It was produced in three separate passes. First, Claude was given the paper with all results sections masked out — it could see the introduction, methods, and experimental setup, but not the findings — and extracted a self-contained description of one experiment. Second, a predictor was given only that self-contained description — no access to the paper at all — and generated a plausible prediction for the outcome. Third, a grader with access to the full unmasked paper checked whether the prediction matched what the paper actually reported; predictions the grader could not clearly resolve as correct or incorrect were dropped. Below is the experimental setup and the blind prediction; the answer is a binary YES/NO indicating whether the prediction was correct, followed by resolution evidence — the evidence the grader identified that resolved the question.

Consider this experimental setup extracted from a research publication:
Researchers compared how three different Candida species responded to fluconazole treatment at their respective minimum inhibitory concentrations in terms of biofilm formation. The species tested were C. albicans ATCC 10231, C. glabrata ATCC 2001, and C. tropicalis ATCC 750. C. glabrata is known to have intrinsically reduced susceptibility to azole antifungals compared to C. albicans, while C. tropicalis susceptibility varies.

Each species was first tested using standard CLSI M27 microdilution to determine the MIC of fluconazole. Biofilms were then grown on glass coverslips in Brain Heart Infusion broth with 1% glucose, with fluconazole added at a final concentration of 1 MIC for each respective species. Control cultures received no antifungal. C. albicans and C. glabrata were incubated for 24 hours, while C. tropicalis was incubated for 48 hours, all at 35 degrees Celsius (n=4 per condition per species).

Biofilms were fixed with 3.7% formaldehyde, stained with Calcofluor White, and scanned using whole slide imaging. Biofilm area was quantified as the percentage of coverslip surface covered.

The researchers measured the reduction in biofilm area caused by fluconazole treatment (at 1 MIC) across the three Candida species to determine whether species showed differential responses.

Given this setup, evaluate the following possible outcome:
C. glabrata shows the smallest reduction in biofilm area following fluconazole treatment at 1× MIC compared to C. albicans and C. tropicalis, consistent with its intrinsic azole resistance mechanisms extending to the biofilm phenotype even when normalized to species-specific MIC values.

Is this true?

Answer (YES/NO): NO